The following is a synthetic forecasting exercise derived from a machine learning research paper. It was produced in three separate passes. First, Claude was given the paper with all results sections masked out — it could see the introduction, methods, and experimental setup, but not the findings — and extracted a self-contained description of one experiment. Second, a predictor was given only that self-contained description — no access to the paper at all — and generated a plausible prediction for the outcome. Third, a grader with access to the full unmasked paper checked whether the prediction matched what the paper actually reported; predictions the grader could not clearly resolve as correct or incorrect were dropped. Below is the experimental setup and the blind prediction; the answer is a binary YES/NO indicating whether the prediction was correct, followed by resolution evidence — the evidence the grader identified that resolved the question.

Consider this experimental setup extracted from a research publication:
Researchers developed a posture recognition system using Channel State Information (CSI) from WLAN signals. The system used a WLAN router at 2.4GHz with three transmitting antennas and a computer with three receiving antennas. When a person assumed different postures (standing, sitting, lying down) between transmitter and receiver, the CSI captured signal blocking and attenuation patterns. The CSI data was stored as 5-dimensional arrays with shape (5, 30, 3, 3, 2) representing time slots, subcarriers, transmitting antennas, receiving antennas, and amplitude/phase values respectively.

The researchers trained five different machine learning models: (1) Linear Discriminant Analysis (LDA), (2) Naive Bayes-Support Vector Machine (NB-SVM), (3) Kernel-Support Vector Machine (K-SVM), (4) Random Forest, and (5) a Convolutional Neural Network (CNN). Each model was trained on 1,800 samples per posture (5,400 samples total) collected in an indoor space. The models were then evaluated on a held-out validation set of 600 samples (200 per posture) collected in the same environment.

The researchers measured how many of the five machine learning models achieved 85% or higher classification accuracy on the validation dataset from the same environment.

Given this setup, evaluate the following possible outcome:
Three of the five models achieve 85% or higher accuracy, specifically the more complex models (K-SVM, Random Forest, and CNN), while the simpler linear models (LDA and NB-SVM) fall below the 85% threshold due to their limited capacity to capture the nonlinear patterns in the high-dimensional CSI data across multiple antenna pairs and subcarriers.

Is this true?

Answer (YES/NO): NO